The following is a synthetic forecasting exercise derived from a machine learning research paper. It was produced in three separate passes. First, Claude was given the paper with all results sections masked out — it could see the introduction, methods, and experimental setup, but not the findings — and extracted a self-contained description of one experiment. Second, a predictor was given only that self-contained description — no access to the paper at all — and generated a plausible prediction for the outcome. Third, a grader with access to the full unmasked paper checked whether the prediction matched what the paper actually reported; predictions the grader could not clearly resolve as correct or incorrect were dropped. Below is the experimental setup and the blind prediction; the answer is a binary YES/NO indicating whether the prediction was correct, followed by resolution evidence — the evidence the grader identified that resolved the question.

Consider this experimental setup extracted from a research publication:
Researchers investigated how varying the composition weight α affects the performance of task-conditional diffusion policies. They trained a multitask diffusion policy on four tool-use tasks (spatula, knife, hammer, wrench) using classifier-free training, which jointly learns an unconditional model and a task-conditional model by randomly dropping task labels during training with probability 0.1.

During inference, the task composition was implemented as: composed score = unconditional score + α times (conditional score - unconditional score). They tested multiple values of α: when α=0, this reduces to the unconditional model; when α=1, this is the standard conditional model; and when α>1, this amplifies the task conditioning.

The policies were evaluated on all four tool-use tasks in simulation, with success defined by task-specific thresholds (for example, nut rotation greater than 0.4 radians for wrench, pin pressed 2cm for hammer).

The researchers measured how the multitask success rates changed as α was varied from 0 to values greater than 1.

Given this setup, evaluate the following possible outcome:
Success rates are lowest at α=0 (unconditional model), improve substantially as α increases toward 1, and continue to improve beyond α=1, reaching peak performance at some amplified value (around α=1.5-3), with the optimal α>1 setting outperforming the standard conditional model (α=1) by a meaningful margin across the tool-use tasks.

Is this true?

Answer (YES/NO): YES